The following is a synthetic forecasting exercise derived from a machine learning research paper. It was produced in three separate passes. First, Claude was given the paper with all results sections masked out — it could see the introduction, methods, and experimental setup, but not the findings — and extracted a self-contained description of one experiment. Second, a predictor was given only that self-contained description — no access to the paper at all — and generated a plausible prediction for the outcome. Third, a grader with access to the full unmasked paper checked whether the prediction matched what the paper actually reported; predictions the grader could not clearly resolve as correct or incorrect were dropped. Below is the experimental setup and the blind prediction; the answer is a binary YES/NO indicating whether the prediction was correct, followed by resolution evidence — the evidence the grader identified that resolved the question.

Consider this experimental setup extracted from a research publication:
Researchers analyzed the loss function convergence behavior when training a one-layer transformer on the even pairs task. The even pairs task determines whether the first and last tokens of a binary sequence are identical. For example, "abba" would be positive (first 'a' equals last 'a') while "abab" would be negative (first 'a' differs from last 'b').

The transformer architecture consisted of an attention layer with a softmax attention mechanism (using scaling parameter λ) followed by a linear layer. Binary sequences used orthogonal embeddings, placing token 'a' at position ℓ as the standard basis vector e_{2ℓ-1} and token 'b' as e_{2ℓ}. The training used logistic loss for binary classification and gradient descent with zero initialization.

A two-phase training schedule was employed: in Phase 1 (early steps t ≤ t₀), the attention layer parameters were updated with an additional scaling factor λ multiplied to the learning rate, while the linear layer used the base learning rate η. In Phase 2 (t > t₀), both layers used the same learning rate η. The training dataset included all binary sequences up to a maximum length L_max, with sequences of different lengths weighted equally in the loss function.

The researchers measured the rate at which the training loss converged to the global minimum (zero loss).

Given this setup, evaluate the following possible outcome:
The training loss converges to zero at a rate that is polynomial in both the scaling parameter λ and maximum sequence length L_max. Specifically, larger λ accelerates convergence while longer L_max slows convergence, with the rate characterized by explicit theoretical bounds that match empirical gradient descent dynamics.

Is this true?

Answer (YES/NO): NO